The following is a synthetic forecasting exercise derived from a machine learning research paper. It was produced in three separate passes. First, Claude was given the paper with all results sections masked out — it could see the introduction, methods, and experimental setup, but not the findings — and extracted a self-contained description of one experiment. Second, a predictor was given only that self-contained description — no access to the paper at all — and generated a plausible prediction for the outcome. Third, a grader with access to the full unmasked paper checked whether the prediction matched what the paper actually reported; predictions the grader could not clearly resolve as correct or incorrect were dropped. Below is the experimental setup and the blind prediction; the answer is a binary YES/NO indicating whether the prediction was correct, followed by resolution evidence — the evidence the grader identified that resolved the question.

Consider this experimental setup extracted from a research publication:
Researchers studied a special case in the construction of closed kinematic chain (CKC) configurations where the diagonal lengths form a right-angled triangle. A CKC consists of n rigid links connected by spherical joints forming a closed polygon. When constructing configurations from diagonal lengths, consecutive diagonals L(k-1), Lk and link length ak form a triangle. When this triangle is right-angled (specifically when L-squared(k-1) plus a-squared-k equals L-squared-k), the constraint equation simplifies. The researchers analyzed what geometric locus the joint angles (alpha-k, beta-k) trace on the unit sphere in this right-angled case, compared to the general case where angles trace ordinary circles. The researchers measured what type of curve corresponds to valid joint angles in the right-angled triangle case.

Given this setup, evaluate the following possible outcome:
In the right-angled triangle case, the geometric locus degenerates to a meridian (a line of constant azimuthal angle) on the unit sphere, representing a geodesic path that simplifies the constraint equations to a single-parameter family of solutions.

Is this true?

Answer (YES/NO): NO